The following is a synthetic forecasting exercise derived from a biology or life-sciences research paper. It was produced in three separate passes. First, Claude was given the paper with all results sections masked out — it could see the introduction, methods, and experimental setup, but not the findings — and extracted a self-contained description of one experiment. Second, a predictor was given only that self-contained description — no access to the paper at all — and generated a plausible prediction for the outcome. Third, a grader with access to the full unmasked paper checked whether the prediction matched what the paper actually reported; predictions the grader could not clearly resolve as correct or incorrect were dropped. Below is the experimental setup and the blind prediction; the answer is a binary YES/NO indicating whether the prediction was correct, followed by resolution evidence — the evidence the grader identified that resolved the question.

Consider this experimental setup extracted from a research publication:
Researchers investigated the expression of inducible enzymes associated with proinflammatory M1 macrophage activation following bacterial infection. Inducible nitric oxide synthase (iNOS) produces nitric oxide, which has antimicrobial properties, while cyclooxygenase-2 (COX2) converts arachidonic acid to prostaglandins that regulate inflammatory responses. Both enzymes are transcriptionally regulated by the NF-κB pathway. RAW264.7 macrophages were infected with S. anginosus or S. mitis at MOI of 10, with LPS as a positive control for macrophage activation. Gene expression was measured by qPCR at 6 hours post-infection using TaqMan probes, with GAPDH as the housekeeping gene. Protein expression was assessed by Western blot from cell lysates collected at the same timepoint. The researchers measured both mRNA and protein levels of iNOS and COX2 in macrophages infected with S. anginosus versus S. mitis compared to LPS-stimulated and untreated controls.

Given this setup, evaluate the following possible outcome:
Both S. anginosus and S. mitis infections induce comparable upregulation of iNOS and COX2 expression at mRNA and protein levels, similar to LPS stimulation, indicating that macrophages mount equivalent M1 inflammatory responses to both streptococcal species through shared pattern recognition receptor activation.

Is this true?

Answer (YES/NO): NO